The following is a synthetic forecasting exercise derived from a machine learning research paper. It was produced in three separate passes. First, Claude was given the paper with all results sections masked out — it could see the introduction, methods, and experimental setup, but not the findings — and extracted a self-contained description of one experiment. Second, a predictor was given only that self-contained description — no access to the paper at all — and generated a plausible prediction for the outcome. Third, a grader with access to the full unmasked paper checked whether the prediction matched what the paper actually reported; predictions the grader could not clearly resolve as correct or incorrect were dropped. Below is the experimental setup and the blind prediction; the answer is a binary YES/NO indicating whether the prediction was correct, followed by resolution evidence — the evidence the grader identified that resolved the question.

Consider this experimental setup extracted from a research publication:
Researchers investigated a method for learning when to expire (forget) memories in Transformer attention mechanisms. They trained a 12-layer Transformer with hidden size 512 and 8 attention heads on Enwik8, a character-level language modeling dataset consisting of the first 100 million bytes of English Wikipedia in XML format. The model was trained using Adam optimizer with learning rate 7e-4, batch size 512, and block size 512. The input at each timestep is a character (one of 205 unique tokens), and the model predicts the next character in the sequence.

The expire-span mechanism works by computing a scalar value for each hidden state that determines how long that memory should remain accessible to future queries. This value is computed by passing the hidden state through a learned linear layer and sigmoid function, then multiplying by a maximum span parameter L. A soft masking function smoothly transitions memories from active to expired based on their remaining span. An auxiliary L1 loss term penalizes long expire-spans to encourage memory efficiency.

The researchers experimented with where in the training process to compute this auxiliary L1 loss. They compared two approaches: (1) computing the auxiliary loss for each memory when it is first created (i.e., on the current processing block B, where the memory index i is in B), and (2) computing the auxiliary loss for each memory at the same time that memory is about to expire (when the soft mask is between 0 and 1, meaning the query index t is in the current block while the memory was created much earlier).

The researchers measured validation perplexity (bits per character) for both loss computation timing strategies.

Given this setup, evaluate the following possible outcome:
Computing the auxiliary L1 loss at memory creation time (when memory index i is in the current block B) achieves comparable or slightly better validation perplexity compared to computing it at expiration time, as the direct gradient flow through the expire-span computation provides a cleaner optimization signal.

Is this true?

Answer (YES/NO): NO